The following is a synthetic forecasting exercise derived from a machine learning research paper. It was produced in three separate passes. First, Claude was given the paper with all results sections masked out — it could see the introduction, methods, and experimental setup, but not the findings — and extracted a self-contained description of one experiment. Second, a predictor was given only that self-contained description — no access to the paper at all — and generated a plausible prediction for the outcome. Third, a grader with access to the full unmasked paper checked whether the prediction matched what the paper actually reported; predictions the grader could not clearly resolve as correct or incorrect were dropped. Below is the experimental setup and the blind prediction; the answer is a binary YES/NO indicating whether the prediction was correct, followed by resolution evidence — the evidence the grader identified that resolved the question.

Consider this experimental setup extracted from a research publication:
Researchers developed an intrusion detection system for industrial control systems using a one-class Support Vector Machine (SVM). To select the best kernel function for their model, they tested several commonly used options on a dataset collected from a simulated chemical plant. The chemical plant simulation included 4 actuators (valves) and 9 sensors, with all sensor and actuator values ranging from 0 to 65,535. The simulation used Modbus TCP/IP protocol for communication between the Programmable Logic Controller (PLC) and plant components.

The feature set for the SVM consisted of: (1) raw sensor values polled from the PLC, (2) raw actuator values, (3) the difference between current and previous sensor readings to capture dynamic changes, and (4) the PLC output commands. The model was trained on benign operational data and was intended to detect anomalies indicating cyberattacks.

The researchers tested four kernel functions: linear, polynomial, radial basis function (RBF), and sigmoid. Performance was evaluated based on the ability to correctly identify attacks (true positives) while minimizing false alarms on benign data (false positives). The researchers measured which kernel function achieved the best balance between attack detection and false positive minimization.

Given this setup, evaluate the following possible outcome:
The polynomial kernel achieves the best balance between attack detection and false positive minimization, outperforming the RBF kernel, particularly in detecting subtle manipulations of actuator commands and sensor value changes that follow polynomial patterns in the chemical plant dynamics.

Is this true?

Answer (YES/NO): NO